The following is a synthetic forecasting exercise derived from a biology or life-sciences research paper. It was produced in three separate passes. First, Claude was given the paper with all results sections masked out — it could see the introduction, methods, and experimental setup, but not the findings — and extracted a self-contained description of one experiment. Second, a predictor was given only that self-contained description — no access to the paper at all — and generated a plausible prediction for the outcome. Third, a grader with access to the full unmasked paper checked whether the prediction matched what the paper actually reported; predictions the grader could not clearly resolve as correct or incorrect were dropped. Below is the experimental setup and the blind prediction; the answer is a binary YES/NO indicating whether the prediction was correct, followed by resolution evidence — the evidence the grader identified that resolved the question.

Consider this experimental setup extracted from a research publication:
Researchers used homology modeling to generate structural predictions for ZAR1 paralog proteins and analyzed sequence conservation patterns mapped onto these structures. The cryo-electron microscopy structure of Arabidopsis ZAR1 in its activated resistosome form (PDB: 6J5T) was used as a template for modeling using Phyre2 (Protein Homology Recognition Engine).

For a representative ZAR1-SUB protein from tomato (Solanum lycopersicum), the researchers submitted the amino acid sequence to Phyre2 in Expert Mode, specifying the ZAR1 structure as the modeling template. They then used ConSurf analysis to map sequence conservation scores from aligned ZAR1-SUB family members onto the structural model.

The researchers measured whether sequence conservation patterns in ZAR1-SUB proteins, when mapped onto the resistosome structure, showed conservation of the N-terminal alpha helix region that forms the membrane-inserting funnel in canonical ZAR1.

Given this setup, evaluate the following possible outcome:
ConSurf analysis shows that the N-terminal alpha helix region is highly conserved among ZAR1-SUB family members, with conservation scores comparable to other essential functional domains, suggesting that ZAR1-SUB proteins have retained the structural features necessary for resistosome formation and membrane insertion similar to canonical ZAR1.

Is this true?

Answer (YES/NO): NO